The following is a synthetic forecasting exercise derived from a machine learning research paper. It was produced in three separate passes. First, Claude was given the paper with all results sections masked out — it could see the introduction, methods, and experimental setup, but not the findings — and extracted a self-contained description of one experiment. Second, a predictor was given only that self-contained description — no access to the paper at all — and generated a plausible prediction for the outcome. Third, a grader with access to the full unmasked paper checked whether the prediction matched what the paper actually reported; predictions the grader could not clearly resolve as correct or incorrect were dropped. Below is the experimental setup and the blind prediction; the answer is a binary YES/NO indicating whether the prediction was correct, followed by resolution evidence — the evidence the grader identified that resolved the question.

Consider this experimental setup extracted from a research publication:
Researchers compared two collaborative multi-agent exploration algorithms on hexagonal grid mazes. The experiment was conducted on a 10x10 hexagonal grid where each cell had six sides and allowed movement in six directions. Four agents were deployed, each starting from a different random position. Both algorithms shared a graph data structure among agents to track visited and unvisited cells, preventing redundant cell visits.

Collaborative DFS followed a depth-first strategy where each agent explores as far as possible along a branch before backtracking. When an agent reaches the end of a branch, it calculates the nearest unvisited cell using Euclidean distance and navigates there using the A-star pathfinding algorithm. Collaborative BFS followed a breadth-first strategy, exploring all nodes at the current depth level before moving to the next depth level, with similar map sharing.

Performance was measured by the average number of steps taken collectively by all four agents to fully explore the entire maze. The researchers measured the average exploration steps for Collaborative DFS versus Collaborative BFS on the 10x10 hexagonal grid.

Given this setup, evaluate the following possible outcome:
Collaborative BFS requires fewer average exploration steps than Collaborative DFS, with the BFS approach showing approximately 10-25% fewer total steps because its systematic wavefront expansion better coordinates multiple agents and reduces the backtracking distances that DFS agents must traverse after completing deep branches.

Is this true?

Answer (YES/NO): NO